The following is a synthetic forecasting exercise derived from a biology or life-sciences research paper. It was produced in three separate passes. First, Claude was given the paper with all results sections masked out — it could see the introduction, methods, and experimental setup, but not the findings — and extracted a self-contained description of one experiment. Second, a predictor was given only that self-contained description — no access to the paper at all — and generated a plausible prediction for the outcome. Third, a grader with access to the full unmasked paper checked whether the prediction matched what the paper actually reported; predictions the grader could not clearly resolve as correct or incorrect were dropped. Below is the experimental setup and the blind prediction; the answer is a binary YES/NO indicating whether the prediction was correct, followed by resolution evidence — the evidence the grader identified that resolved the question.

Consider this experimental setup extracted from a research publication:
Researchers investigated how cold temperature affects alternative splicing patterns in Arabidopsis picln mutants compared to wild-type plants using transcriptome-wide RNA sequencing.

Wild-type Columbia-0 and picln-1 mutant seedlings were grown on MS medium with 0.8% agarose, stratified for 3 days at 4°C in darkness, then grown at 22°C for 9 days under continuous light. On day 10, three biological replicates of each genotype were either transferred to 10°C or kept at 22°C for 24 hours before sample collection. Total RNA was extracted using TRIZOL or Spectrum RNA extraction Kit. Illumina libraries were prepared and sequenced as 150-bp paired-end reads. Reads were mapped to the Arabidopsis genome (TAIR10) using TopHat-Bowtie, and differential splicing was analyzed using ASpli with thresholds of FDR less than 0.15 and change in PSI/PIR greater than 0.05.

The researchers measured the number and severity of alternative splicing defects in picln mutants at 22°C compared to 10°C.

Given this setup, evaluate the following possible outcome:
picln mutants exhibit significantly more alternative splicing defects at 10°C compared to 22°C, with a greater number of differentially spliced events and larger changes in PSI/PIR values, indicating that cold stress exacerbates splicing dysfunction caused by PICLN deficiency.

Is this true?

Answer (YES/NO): YES